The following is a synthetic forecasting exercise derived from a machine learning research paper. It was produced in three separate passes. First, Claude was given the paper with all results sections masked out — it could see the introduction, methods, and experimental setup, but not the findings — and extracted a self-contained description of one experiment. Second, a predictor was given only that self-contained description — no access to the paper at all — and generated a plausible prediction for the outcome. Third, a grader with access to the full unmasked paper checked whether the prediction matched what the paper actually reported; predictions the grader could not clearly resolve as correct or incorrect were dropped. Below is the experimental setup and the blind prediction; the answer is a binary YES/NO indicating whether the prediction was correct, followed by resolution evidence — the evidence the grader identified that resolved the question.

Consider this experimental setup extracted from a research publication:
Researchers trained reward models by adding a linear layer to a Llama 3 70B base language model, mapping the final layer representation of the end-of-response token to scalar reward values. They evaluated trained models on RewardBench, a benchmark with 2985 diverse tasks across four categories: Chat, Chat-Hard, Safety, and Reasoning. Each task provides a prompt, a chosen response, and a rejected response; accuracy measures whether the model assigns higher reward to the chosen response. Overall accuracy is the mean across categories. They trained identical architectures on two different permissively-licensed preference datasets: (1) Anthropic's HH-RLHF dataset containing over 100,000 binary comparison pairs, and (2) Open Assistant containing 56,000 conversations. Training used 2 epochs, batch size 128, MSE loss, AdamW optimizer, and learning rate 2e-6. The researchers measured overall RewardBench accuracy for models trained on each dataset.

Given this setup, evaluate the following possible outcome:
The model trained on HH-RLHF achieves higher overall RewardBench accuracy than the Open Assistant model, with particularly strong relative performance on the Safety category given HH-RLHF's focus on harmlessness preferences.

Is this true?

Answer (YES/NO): NO